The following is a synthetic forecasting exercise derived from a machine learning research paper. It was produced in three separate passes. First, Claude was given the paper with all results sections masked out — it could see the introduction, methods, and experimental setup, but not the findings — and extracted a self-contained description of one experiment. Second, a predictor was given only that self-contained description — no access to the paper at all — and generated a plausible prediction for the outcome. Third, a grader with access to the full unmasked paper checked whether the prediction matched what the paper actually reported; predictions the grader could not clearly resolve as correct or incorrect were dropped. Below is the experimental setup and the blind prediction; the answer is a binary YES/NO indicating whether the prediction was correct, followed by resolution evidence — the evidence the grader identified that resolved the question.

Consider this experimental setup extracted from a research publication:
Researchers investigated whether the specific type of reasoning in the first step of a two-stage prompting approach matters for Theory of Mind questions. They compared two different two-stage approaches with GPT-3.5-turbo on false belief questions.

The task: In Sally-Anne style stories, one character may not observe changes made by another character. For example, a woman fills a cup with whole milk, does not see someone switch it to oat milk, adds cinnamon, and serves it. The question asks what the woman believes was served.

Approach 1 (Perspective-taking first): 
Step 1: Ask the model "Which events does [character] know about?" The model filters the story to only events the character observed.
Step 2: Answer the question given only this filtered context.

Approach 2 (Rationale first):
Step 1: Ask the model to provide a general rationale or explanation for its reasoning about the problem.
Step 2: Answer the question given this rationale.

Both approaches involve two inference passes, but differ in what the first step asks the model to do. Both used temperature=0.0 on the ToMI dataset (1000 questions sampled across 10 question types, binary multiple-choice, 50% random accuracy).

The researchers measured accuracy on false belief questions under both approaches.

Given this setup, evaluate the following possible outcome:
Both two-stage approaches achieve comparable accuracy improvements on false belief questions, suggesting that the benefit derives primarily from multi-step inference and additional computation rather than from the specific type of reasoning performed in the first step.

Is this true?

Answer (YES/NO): NO